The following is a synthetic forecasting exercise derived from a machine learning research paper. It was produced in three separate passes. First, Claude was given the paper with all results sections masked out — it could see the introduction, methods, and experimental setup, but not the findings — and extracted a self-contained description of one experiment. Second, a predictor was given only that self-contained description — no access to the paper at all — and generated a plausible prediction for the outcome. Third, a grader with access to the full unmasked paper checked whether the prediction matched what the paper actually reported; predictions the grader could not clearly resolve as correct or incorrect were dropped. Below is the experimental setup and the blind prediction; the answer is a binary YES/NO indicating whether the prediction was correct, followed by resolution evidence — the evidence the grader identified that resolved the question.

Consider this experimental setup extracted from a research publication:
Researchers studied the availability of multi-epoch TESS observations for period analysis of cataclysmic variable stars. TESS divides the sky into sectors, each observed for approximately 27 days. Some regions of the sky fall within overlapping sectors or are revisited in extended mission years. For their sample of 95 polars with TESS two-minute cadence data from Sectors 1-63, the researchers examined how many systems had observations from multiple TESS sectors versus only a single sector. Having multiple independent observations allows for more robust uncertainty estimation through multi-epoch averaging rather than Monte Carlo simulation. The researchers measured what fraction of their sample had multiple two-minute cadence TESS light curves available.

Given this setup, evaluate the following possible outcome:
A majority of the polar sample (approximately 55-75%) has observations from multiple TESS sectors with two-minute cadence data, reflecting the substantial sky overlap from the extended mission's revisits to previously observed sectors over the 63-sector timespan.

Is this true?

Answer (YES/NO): NO